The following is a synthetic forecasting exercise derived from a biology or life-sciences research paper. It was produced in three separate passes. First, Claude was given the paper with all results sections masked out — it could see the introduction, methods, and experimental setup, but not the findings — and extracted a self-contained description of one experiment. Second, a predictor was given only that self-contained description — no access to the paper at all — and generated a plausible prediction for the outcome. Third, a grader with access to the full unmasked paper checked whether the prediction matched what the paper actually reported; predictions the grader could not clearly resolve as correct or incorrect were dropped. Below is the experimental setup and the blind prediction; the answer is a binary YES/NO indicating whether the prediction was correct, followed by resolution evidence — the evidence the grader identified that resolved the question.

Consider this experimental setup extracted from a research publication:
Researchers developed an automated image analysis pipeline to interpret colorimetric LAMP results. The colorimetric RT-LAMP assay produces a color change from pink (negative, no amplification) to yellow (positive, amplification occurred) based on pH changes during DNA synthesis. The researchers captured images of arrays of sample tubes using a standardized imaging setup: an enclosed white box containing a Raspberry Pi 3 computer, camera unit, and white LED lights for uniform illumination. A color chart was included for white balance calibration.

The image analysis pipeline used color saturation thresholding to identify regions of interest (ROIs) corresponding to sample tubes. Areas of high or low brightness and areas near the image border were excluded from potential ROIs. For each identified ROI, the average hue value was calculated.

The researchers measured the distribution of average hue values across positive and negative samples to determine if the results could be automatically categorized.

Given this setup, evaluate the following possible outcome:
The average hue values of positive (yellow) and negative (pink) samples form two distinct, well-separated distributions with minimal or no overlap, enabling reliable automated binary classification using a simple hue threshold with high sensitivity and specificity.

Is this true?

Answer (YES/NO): YES